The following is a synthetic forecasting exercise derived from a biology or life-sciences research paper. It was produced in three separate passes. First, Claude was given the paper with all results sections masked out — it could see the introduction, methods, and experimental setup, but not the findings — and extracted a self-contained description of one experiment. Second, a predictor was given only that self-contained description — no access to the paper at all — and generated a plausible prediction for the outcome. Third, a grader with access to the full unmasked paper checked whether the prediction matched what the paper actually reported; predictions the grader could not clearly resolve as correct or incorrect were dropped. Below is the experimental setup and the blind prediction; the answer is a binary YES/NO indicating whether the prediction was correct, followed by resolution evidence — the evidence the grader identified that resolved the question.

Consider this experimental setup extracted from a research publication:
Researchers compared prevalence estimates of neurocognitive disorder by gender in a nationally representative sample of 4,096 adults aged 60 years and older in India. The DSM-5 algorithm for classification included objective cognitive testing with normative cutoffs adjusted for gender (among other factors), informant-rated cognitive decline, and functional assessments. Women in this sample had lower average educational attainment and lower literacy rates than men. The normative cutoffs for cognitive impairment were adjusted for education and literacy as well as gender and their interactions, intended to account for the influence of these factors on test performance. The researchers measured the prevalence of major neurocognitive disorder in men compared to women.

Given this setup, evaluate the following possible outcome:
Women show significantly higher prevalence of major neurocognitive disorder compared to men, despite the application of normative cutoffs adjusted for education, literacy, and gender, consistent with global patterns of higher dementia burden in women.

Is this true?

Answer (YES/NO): NO